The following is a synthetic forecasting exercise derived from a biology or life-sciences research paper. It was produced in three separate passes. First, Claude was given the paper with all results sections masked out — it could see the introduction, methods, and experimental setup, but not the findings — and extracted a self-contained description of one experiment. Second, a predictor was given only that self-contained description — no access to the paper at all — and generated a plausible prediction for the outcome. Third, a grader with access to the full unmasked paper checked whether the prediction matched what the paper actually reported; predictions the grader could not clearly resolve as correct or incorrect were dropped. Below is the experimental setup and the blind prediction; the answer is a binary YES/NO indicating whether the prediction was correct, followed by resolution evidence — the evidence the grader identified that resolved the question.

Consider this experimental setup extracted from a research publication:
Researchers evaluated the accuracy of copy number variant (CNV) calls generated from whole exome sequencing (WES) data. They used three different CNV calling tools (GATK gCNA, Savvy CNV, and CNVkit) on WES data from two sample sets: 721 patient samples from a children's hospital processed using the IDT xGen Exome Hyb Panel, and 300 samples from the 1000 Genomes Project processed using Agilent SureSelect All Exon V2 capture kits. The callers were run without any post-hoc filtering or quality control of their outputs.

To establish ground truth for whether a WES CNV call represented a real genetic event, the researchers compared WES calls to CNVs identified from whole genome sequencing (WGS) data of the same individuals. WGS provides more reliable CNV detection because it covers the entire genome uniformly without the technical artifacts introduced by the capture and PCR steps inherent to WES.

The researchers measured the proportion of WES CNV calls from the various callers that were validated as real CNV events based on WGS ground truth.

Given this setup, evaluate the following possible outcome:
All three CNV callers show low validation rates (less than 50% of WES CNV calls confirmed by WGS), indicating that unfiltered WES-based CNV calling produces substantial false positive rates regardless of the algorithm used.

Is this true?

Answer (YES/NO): YES